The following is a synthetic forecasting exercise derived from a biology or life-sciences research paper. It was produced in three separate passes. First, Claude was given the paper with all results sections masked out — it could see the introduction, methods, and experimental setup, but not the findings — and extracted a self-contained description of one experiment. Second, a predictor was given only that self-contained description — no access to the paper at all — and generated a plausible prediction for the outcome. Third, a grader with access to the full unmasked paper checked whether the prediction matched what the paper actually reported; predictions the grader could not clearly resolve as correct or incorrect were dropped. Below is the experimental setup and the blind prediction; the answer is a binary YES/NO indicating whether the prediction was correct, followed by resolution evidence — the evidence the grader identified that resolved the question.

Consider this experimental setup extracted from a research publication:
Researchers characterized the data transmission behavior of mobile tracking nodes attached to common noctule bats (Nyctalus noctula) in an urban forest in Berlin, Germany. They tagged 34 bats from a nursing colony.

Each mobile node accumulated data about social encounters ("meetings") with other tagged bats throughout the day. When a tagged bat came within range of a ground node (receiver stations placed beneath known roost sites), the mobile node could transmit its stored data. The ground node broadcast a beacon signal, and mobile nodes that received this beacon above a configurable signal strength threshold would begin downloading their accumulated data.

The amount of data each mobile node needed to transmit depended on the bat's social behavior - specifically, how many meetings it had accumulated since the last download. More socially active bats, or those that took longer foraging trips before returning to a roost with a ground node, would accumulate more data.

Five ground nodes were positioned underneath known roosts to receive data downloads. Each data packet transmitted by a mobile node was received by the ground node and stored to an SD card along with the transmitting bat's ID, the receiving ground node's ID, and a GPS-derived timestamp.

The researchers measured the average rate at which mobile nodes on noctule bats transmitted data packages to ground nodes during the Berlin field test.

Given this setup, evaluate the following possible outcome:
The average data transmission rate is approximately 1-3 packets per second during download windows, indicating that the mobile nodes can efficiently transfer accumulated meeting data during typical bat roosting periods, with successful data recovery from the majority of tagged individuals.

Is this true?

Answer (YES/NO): NO